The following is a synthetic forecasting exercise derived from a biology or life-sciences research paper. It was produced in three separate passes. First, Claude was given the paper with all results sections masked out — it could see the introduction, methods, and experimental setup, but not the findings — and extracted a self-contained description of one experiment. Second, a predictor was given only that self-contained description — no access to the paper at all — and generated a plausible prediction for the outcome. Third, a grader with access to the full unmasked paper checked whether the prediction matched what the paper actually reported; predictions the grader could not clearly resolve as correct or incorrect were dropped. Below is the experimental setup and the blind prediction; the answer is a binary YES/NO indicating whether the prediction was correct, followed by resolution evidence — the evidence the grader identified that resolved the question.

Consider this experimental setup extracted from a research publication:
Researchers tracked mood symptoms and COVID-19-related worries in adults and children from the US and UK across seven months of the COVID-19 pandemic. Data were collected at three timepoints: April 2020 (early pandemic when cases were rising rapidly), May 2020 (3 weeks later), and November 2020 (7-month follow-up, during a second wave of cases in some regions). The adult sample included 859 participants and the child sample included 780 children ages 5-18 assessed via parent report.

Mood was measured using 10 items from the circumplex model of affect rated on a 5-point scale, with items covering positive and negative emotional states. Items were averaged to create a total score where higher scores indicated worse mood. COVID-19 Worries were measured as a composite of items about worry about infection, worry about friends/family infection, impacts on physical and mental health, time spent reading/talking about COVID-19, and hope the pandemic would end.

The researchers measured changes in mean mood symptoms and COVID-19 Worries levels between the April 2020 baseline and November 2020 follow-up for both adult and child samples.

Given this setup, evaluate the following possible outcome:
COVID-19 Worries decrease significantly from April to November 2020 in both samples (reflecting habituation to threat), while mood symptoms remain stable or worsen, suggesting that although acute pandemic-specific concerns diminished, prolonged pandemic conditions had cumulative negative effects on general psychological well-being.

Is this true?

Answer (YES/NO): NO